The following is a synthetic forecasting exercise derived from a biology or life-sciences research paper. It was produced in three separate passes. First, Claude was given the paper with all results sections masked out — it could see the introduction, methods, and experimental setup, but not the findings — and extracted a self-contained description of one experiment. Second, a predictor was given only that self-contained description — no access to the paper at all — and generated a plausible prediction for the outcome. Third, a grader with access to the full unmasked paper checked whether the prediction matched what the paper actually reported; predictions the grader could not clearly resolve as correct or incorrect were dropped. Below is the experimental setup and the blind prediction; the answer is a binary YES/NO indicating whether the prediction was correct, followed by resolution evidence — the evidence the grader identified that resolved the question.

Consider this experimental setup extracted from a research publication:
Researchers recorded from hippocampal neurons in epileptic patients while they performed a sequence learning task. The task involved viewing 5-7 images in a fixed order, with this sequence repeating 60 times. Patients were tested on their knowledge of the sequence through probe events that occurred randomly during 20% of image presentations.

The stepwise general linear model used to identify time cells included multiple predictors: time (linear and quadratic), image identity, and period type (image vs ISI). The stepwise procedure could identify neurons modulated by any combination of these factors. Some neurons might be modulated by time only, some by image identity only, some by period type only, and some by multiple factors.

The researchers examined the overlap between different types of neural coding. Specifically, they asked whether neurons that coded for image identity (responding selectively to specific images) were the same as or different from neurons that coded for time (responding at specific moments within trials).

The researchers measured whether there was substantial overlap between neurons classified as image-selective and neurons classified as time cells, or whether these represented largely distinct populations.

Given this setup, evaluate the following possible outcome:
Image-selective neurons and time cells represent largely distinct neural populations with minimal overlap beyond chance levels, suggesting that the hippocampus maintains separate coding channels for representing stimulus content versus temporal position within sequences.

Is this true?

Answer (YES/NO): NO